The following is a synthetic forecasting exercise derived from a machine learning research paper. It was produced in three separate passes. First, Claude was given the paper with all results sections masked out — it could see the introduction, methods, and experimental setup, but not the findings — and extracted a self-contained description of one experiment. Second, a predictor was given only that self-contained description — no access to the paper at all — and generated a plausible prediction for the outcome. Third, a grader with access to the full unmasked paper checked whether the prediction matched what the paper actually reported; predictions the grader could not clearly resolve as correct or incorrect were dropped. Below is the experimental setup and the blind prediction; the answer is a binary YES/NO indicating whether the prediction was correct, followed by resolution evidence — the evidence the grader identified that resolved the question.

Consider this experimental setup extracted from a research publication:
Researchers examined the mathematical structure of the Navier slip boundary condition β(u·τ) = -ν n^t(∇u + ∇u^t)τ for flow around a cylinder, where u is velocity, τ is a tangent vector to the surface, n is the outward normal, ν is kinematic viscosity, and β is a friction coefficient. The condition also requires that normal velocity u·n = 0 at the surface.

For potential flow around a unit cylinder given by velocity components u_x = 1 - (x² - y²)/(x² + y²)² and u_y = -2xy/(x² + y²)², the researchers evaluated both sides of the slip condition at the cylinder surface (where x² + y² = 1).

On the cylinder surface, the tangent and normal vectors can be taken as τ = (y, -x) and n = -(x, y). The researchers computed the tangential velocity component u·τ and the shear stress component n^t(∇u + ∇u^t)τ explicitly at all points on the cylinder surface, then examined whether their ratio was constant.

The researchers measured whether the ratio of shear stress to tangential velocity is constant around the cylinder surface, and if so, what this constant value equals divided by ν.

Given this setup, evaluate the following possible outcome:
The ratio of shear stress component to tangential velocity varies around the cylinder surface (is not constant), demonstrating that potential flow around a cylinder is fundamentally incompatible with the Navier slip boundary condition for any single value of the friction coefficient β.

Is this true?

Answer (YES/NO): NO